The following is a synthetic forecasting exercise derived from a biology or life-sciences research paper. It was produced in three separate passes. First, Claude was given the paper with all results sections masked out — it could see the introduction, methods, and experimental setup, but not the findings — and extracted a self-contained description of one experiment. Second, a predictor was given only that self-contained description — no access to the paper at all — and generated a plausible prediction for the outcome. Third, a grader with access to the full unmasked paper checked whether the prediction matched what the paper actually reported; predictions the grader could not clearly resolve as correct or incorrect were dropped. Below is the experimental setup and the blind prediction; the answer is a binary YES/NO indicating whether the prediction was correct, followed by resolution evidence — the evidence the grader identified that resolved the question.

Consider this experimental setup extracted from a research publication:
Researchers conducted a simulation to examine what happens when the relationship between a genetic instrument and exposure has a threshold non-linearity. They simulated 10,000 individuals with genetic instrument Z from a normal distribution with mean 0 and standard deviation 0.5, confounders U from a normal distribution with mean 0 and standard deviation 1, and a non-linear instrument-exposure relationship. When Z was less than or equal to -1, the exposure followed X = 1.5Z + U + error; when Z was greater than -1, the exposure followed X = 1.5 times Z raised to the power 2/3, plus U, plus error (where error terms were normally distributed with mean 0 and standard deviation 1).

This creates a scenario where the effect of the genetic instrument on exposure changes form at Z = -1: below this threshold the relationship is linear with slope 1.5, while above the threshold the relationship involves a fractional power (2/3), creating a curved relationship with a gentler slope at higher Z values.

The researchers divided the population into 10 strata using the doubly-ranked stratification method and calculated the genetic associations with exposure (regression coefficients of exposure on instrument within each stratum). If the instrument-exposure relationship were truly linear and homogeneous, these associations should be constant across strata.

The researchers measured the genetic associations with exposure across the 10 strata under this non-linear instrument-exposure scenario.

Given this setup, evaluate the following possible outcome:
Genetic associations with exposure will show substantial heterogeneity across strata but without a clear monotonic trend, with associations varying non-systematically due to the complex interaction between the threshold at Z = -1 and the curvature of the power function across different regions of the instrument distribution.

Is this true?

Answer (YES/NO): NO